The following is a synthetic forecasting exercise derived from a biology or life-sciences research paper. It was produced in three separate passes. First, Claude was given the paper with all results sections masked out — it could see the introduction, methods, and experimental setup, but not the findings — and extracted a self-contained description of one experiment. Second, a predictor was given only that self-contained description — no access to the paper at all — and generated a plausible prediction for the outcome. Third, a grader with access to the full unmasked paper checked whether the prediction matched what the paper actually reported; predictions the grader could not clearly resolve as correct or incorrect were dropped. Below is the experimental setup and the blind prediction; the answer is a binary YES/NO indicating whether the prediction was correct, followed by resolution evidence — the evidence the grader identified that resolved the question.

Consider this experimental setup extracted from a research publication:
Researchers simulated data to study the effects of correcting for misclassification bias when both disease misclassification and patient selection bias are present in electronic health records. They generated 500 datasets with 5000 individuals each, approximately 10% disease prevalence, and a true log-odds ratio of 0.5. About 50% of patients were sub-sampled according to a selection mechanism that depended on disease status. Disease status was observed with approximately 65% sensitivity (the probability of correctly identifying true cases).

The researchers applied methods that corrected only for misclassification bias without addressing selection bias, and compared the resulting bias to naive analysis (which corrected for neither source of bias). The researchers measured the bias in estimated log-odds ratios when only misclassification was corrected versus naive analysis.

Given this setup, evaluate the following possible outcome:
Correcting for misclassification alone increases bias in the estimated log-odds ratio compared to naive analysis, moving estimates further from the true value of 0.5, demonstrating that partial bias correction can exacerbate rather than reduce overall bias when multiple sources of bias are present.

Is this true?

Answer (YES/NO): NO